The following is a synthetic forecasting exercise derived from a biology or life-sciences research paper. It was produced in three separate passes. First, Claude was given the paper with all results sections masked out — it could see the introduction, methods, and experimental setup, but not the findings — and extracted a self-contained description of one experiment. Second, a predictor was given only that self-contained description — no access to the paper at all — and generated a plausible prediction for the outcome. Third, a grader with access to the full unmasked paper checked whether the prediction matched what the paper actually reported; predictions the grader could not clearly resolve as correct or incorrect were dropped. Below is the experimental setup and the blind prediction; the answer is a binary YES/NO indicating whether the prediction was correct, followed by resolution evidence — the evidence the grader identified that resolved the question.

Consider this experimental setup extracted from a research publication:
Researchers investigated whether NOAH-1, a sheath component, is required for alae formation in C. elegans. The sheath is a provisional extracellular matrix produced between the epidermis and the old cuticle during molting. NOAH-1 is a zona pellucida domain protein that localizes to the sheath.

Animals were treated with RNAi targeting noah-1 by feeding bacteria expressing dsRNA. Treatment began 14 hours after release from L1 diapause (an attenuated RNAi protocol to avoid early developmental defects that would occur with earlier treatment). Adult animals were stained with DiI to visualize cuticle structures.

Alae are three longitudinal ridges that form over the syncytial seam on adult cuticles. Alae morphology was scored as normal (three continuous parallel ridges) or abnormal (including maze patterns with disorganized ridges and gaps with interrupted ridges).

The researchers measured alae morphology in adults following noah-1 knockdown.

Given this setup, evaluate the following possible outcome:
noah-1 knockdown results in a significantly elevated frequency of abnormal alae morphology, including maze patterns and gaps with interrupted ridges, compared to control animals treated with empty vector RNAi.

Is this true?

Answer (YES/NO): YES